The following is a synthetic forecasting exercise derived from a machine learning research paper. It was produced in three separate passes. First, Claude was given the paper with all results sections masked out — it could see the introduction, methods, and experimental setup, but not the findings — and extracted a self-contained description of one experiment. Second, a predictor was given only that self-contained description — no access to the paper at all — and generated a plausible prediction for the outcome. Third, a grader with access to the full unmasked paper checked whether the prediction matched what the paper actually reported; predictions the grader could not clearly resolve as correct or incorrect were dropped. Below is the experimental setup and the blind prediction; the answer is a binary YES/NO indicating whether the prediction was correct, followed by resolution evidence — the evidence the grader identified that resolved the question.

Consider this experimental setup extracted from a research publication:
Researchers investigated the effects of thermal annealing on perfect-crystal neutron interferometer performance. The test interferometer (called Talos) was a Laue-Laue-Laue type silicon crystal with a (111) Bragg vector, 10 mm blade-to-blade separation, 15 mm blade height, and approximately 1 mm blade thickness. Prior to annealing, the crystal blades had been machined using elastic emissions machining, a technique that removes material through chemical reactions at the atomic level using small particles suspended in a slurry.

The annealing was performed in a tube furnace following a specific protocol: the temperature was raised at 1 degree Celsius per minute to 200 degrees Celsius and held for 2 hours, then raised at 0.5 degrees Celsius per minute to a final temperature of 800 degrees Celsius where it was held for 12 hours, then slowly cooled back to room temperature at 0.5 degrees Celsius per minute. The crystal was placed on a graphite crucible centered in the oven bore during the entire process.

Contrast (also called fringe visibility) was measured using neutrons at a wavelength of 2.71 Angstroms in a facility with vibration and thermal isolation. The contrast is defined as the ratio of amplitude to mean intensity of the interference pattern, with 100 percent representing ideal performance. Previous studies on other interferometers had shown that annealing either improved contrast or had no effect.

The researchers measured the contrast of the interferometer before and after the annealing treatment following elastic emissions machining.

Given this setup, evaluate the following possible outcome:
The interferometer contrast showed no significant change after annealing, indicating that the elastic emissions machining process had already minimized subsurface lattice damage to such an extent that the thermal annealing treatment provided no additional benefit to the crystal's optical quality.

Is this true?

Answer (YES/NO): NO